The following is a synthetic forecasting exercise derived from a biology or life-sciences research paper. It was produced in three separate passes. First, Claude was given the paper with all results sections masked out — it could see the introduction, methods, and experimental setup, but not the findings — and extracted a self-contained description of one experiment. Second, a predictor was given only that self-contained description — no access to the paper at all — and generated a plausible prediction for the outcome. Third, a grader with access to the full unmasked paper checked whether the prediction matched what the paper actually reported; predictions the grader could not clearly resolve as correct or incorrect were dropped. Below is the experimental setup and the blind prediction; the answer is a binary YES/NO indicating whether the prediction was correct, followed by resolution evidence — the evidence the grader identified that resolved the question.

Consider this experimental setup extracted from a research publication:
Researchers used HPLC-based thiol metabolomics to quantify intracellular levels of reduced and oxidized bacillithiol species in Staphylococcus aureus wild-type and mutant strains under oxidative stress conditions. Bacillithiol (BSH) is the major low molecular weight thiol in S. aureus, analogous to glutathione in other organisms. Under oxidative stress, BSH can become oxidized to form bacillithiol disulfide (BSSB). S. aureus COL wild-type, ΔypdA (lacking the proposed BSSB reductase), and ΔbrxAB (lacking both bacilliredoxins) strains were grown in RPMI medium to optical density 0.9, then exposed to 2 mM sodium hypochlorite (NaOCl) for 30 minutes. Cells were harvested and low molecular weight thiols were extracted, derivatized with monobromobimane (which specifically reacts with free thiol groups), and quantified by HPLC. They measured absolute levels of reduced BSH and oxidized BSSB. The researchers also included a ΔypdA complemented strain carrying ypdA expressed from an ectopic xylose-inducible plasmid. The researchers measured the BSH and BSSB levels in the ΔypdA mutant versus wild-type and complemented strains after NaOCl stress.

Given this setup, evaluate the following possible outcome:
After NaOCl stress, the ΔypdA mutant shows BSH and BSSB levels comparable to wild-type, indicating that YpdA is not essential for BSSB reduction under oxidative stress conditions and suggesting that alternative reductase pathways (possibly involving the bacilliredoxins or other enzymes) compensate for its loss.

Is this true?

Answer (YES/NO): NO